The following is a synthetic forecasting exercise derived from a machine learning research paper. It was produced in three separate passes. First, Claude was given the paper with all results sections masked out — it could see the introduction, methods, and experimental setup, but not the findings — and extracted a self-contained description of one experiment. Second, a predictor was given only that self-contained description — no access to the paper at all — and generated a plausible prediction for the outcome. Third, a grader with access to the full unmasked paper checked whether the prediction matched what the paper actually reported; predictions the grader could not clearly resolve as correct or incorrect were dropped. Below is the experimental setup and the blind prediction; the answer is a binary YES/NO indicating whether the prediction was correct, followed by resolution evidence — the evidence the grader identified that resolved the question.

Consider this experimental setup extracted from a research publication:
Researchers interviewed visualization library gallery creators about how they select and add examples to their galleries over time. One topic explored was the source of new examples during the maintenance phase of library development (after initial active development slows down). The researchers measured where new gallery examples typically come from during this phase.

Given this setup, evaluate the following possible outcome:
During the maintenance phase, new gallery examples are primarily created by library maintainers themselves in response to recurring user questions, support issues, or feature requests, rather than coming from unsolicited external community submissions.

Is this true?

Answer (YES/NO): NO